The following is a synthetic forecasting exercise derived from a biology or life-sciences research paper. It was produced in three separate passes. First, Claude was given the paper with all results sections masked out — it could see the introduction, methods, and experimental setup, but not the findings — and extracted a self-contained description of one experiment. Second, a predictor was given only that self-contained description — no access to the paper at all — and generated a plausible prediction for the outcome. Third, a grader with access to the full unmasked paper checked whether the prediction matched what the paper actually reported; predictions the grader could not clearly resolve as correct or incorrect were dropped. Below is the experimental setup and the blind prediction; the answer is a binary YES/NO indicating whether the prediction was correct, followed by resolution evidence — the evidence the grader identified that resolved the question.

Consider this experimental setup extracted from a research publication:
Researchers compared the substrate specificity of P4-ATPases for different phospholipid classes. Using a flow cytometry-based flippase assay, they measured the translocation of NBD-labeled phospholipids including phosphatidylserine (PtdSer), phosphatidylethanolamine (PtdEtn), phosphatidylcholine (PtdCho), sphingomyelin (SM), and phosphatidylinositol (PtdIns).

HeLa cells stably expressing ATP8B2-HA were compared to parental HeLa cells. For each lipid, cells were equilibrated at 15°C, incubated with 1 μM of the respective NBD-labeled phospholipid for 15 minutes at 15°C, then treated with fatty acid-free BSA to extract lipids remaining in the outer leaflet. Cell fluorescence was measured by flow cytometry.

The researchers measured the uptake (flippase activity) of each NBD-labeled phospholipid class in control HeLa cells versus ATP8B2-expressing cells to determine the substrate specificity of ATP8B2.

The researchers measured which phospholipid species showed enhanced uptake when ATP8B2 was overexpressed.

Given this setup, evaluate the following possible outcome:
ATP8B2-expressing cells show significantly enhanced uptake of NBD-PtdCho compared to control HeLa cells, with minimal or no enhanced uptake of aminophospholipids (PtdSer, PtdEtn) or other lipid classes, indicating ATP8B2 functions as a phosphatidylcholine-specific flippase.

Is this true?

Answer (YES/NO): NO